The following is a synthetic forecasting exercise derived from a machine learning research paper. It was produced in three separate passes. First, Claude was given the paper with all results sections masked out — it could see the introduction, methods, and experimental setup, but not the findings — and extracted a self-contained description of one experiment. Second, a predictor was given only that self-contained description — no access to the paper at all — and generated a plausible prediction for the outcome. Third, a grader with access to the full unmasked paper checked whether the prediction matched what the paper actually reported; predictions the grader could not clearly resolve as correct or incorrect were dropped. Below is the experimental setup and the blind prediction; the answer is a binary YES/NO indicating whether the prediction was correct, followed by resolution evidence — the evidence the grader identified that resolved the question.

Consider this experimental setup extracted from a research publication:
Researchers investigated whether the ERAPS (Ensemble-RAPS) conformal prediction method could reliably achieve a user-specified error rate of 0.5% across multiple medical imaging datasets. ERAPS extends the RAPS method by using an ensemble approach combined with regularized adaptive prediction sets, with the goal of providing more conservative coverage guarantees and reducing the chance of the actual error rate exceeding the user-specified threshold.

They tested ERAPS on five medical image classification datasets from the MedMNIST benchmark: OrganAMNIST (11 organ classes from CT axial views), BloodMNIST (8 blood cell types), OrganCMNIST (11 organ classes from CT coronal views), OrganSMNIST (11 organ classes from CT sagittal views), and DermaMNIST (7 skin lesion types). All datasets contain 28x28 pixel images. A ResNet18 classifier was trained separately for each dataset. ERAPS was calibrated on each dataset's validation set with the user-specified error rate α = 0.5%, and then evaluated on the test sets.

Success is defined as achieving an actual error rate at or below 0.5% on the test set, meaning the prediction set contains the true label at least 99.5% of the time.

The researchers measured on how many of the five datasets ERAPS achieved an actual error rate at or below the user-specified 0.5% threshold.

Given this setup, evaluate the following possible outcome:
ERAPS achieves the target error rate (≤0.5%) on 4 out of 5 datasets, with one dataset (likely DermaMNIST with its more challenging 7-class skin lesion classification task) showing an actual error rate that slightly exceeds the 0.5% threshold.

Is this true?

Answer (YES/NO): NO